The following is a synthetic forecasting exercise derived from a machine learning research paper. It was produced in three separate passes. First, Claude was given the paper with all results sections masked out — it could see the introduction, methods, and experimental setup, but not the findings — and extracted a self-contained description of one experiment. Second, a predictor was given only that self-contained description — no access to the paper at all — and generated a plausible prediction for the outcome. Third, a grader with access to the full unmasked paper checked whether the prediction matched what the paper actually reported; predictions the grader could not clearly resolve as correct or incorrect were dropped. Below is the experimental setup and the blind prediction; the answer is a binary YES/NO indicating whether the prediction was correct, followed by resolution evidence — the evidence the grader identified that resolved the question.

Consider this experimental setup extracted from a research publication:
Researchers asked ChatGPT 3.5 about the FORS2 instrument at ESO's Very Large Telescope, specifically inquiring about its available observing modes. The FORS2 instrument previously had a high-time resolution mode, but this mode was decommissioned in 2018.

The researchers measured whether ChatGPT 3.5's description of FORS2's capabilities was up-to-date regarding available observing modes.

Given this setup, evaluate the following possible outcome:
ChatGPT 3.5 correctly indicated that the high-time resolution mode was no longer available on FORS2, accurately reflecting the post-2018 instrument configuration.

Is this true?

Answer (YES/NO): NO